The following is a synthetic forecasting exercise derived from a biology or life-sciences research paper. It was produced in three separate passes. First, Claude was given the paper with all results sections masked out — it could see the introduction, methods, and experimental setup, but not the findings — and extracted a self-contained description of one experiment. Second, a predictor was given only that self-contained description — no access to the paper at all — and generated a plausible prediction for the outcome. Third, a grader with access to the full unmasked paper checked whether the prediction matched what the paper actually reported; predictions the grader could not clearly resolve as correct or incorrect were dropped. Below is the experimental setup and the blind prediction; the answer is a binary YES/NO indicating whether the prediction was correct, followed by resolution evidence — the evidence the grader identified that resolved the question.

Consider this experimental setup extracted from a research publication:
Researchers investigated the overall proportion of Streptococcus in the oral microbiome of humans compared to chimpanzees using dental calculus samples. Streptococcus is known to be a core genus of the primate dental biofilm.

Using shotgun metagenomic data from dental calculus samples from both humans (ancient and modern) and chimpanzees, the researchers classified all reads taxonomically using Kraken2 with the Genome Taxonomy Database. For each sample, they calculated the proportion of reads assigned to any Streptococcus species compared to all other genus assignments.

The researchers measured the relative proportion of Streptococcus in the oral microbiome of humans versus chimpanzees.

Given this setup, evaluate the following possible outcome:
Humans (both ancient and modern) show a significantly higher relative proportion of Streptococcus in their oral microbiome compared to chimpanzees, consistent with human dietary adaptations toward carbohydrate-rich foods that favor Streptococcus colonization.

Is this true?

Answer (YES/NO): YES